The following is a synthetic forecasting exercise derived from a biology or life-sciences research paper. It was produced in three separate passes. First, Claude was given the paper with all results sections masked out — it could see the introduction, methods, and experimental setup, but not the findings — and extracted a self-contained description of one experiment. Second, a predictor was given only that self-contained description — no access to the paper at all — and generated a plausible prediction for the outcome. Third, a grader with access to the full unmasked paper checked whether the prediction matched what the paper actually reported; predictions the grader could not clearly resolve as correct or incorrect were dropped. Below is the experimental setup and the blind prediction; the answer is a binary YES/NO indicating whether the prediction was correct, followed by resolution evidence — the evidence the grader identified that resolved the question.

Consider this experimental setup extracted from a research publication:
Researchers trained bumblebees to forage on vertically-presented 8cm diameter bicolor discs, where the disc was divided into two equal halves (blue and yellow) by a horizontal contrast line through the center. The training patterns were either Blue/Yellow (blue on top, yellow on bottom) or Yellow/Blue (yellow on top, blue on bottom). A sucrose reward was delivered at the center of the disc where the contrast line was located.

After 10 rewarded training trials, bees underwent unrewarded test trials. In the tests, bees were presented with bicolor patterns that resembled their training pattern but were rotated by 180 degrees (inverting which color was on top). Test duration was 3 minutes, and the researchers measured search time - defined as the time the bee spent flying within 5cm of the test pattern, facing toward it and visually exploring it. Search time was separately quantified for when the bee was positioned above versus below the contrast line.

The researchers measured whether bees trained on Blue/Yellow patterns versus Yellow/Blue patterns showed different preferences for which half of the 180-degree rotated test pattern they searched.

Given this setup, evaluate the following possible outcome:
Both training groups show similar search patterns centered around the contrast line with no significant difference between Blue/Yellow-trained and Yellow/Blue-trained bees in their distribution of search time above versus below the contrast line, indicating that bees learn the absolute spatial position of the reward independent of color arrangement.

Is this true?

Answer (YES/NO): NO